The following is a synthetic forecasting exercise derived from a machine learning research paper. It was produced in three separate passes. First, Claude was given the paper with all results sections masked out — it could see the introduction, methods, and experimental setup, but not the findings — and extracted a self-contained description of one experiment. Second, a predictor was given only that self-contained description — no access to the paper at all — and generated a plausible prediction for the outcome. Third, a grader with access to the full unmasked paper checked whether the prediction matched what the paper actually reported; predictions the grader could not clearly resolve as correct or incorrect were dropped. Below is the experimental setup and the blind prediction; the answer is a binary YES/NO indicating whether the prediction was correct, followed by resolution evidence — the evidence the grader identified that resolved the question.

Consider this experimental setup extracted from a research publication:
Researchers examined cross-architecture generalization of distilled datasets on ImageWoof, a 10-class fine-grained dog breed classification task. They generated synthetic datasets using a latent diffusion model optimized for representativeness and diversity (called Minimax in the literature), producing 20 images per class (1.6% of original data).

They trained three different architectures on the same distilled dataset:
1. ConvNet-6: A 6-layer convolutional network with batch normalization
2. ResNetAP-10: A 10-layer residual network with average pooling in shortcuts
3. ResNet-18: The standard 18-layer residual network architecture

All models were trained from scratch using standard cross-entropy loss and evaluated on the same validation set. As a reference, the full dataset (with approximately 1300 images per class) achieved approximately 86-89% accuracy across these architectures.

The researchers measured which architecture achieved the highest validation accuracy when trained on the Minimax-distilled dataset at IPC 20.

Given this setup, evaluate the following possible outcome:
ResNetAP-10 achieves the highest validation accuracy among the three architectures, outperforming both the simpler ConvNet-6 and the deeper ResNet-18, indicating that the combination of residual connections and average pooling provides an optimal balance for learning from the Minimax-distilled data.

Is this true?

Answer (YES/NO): YES